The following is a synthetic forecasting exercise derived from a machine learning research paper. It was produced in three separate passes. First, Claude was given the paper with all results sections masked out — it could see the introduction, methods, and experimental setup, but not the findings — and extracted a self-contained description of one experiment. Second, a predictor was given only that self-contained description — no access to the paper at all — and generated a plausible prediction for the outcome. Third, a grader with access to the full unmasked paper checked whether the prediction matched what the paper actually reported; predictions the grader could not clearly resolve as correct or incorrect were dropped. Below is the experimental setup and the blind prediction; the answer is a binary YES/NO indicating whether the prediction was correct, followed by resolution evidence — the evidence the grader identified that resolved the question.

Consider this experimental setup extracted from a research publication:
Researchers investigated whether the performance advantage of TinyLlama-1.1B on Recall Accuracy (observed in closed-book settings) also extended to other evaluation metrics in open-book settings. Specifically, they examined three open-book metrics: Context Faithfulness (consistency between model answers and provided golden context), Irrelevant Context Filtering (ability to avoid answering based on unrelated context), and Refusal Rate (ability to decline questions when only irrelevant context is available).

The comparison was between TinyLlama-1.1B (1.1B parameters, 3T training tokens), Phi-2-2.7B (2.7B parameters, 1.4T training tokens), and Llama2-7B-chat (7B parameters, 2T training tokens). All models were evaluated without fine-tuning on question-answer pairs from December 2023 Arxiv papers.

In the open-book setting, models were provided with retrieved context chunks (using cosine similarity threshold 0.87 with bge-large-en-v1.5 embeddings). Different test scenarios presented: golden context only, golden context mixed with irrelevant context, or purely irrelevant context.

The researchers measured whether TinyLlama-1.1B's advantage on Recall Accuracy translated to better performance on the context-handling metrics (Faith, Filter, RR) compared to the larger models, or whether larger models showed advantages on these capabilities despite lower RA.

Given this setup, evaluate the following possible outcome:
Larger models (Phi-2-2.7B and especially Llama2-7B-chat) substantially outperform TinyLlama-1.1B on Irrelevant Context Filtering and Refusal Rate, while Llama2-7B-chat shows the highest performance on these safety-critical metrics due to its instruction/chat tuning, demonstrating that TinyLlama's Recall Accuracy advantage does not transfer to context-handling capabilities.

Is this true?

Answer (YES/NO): YES